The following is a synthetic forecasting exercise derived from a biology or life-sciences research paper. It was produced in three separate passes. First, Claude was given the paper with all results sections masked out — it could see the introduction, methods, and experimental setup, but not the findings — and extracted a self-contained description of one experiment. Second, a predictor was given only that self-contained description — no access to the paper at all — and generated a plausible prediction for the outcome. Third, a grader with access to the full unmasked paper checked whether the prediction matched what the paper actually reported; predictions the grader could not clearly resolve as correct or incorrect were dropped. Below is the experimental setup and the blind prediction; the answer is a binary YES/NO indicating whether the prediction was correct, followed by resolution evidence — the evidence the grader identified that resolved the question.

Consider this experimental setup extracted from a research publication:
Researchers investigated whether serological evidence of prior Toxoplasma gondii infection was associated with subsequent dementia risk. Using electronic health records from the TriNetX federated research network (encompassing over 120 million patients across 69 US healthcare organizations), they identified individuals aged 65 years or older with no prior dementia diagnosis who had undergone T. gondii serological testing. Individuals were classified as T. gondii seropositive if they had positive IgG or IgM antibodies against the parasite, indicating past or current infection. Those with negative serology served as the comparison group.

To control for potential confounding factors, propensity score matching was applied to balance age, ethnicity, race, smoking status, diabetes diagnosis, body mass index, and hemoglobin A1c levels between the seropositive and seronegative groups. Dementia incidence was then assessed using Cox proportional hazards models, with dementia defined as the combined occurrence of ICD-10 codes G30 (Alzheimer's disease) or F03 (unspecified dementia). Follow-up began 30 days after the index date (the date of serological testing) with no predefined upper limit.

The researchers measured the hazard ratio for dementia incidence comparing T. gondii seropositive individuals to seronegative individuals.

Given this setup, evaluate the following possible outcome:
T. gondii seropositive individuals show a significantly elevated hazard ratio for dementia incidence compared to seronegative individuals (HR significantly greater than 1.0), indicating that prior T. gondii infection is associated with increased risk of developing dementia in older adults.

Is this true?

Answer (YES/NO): YES